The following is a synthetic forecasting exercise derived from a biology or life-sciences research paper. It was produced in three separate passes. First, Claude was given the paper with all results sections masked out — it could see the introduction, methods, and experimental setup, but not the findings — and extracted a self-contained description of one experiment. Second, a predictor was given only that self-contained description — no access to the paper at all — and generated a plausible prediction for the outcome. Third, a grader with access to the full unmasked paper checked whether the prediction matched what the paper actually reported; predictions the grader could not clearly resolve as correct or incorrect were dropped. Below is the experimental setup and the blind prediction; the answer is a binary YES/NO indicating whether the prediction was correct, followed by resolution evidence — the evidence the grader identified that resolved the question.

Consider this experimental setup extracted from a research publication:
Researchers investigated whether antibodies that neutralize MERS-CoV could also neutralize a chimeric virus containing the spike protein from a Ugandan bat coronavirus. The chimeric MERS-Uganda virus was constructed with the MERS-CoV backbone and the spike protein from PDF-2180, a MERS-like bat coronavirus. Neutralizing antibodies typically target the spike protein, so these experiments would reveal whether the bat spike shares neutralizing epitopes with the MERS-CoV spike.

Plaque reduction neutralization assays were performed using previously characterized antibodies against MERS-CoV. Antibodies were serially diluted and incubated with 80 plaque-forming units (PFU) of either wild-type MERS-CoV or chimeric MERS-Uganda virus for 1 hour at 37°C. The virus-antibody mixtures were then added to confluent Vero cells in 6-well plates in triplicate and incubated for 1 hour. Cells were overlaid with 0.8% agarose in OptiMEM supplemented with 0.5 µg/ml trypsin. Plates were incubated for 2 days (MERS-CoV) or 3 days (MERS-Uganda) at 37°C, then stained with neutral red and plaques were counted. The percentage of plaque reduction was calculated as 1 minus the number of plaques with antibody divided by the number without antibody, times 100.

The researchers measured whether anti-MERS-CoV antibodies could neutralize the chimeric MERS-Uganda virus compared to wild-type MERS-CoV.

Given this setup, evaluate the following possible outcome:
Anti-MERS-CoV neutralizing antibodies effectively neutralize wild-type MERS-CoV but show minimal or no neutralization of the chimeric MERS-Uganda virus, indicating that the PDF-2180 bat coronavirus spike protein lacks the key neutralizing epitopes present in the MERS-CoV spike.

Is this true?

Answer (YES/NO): YES